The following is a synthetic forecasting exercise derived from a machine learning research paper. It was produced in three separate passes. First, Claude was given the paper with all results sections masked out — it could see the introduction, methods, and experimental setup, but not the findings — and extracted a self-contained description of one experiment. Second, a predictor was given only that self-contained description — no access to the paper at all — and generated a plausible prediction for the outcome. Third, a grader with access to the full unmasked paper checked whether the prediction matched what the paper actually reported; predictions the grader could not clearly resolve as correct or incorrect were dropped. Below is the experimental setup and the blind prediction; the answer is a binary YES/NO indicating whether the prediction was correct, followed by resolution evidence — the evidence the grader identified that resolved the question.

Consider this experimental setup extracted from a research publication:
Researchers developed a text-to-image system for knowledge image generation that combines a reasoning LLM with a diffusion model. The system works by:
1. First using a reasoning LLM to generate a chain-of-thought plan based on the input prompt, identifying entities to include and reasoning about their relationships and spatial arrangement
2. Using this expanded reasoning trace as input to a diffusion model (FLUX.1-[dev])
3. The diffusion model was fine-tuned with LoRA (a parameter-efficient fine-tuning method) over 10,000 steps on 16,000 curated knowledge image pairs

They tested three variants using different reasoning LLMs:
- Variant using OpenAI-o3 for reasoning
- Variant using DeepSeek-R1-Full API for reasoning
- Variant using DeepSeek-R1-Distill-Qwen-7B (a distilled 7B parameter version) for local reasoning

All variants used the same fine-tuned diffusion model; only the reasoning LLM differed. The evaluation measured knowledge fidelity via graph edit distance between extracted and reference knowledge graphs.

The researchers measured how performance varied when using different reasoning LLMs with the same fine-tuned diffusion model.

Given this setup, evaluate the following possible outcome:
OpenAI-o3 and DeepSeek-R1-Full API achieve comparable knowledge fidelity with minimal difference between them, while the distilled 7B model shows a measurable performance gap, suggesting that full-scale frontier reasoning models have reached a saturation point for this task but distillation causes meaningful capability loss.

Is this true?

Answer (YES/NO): NO